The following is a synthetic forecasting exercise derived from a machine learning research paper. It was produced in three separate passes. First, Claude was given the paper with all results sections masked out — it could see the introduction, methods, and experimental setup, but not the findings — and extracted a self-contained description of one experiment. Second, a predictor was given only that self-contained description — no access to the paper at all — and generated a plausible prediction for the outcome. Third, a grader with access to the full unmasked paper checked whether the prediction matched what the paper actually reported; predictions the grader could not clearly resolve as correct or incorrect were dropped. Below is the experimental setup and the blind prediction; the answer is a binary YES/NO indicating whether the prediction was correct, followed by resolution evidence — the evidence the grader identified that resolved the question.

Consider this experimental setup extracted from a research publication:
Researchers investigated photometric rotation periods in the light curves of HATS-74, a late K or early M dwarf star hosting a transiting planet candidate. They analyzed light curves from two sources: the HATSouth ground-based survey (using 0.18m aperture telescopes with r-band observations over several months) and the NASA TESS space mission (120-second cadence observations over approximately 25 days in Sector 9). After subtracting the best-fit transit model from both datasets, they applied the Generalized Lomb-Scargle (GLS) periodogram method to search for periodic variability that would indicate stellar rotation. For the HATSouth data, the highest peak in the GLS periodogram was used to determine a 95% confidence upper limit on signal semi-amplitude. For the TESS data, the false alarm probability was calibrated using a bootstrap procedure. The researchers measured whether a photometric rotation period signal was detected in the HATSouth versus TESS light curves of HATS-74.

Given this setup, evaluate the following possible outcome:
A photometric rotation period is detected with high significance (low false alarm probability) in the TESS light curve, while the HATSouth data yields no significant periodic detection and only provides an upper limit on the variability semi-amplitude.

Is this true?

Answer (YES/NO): YES